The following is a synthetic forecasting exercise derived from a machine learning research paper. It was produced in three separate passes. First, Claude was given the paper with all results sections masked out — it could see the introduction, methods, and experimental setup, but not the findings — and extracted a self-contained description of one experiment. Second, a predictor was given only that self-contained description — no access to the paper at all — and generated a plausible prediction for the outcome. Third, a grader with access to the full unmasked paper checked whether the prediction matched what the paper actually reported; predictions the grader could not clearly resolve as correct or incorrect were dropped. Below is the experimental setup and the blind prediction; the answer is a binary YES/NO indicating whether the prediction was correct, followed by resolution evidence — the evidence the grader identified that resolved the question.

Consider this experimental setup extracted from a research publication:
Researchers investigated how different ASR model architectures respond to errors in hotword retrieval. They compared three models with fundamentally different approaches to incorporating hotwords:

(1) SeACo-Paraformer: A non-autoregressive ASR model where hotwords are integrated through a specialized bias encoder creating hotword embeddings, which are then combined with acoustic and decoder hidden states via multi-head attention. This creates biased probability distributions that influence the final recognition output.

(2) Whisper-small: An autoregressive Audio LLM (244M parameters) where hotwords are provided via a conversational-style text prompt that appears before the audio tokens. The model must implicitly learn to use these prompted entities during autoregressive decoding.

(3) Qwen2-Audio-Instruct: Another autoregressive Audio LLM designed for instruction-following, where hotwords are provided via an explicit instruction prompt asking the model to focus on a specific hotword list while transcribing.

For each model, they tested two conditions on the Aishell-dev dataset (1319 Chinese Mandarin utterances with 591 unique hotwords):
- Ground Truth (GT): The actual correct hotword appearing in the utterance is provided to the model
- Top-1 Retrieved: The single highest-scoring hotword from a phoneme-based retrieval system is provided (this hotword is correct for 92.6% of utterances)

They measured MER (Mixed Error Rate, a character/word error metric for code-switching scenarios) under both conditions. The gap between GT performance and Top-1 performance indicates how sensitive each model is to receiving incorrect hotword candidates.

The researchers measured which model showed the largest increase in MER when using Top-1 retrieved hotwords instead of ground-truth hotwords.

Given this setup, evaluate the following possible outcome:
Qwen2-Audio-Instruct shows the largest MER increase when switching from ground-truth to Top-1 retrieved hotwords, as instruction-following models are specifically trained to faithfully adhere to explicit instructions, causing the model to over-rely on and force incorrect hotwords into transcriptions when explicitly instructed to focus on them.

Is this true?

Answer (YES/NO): NO